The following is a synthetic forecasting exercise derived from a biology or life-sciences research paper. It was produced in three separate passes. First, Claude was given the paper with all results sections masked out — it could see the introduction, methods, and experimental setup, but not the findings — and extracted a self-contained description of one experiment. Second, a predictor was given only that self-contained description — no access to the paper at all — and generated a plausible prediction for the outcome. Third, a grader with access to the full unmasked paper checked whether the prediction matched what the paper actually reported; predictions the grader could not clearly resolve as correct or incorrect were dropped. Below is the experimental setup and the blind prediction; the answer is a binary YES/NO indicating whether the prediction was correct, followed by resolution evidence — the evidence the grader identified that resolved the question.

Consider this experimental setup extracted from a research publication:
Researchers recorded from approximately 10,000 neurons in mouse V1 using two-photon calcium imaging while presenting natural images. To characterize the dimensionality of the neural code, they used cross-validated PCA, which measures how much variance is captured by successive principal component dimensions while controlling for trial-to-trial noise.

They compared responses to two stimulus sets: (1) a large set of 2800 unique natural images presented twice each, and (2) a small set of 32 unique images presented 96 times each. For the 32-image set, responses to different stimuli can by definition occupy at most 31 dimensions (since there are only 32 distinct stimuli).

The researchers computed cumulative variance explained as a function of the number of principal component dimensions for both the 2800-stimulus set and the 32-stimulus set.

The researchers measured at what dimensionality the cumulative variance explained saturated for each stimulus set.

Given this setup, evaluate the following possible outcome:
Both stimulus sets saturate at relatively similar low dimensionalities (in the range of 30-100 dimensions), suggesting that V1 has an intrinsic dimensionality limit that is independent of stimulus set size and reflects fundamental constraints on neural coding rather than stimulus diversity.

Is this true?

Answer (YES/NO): NO